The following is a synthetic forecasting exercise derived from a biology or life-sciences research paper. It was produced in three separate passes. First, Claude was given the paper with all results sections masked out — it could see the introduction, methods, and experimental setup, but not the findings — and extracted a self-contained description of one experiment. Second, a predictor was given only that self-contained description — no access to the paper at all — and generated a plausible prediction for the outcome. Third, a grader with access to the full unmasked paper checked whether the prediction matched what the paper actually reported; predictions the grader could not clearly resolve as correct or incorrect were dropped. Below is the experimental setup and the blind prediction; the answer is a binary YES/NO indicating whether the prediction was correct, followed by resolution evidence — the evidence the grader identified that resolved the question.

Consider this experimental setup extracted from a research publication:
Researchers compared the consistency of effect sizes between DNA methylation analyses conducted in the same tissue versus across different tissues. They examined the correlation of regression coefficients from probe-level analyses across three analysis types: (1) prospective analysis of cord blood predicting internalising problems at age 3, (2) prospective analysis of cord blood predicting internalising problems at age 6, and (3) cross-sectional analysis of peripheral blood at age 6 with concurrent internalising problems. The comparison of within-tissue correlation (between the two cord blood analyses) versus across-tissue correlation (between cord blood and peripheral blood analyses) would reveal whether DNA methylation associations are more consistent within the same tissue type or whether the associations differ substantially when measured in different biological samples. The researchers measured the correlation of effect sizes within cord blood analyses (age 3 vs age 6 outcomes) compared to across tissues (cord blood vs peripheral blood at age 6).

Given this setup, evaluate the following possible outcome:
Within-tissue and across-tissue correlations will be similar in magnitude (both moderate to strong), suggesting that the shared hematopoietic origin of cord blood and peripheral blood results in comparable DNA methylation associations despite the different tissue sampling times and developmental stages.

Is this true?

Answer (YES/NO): NO